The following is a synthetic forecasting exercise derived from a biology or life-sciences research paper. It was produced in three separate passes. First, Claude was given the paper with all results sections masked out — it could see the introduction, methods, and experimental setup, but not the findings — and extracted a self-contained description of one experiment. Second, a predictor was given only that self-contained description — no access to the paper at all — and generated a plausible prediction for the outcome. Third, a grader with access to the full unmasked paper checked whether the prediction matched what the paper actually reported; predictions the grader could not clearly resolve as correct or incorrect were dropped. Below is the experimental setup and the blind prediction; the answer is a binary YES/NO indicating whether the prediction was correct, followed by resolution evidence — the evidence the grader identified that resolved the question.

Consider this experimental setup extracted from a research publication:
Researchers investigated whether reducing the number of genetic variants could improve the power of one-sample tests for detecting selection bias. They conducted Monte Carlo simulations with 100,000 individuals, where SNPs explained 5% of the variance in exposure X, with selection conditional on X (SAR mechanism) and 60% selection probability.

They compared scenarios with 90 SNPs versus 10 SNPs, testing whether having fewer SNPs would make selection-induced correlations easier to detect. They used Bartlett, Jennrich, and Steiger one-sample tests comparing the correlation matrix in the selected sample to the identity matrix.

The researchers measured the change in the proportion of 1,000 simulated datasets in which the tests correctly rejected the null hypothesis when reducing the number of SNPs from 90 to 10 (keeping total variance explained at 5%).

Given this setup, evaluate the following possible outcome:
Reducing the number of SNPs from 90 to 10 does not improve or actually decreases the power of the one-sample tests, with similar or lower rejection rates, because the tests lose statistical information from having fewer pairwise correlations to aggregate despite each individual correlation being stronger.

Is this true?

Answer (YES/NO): NO